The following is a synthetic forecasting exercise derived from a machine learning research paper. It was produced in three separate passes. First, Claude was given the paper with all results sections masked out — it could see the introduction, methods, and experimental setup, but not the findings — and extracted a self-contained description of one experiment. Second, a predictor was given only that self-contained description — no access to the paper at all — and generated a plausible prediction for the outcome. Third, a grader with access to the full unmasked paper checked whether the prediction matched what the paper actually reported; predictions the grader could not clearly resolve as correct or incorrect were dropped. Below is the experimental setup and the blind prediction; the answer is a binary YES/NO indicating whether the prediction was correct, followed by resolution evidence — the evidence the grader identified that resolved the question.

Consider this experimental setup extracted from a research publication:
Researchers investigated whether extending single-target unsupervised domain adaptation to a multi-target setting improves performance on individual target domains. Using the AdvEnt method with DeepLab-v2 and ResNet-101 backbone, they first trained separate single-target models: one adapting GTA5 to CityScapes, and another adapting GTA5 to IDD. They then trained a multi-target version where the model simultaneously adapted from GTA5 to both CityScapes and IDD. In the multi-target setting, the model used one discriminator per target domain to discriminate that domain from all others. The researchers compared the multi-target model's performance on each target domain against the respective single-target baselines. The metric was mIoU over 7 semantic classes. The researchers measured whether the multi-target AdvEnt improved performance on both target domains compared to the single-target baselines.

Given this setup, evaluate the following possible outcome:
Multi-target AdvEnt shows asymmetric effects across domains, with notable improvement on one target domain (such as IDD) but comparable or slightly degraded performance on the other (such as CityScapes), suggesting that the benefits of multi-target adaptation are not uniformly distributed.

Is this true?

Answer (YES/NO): NO